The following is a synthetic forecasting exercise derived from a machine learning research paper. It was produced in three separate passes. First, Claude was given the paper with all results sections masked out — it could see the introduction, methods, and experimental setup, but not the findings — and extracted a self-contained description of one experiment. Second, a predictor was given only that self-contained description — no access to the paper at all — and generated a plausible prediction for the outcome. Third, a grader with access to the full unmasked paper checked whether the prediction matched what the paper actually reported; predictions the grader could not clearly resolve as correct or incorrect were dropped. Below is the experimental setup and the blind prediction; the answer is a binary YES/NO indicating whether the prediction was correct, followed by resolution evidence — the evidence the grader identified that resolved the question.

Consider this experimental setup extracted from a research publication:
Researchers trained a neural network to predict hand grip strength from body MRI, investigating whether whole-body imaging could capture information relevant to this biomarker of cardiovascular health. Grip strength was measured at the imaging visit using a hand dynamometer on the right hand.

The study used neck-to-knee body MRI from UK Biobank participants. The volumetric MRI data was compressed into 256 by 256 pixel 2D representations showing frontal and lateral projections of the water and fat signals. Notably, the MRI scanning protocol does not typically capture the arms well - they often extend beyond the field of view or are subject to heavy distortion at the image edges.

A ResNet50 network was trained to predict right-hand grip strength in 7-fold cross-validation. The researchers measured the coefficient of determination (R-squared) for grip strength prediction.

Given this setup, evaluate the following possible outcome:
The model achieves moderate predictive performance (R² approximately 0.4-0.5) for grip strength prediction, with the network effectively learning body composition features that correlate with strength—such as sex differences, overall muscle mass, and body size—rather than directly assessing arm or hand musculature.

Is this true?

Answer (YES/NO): NO